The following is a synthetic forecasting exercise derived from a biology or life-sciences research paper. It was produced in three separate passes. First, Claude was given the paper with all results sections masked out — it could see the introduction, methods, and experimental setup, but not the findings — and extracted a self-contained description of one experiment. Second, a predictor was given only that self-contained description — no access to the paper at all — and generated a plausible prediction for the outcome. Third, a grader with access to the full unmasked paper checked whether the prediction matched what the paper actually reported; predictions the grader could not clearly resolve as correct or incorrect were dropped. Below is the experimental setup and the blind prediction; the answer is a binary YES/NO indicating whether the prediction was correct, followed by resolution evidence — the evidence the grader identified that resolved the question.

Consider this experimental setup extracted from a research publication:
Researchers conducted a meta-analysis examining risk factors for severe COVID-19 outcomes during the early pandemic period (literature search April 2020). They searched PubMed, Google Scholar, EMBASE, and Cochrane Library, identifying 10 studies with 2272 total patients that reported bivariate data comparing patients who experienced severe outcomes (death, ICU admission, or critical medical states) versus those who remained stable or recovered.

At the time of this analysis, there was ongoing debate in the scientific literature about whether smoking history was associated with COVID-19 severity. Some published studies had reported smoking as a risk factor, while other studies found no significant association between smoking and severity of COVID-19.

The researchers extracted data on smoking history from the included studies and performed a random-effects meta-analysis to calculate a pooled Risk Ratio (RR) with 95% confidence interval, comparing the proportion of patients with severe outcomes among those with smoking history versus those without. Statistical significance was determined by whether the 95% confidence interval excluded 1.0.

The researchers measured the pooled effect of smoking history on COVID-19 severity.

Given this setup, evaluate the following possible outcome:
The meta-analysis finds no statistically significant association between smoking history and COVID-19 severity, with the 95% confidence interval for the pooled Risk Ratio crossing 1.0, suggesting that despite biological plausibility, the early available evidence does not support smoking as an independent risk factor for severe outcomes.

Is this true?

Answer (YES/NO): NO